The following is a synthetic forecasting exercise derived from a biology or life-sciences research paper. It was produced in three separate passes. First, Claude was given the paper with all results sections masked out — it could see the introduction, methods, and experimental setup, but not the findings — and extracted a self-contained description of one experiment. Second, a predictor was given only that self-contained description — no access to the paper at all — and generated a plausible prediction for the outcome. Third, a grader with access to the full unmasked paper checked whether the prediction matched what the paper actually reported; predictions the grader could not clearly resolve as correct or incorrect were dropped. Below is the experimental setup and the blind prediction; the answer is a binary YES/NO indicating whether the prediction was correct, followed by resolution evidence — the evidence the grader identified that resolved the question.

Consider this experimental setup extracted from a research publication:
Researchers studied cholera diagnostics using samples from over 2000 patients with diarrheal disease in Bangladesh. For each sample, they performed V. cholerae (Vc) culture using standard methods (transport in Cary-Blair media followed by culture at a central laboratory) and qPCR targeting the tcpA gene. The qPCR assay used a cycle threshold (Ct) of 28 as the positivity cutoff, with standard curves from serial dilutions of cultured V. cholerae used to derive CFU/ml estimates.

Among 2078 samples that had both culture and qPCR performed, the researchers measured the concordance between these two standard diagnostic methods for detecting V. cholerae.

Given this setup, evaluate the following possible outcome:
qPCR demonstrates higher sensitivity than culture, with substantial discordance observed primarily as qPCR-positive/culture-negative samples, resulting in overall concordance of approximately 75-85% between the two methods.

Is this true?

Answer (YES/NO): YES